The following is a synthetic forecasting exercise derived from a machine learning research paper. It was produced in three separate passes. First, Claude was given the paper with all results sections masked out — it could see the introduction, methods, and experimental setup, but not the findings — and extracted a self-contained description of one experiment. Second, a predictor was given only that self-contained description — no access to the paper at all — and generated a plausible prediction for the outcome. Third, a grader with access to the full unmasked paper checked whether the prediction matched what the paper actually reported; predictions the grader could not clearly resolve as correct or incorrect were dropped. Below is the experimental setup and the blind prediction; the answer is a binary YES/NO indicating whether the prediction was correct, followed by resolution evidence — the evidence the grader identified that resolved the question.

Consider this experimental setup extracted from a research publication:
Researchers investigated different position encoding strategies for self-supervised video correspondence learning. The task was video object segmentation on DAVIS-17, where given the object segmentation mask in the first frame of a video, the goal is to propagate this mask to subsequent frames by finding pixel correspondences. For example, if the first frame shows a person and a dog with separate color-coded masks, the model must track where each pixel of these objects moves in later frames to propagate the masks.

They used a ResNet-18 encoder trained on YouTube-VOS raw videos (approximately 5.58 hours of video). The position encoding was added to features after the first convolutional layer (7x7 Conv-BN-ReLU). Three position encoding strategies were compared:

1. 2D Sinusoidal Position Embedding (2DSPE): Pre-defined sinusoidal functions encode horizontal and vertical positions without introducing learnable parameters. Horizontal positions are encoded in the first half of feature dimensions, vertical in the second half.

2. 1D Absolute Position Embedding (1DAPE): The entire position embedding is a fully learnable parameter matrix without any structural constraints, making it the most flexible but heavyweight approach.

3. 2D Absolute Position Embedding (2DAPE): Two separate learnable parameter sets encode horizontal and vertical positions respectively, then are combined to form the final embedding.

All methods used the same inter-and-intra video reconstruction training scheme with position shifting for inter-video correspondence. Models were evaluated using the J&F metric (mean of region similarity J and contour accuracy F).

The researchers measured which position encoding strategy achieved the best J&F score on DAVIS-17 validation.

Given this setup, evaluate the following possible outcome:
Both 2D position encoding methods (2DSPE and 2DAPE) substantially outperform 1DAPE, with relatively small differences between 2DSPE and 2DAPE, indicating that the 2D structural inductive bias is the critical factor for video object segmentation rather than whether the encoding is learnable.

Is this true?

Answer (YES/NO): NO